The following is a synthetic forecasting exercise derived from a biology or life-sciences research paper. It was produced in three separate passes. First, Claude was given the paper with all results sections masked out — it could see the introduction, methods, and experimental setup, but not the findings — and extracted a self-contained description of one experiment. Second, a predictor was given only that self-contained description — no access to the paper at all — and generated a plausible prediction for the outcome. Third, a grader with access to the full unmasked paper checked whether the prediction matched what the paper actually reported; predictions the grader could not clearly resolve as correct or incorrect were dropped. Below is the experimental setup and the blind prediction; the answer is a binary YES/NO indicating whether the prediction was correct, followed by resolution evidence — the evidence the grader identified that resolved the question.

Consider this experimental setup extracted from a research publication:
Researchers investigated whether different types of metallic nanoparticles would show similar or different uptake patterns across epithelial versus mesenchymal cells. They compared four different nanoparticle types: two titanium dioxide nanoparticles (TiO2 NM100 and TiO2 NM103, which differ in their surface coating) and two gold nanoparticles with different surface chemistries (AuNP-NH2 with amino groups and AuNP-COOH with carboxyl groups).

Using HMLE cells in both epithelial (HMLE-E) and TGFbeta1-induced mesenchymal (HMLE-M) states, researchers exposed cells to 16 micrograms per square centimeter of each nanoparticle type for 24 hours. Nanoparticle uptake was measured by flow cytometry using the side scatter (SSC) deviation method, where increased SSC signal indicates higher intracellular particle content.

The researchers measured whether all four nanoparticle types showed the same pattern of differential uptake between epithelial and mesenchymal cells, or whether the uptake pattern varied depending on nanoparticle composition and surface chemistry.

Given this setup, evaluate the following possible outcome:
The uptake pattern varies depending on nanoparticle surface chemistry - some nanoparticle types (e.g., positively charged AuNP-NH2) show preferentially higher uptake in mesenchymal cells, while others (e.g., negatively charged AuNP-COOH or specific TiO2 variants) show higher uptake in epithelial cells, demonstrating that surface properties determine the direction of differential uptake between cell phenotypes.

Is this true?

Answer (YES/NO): NO